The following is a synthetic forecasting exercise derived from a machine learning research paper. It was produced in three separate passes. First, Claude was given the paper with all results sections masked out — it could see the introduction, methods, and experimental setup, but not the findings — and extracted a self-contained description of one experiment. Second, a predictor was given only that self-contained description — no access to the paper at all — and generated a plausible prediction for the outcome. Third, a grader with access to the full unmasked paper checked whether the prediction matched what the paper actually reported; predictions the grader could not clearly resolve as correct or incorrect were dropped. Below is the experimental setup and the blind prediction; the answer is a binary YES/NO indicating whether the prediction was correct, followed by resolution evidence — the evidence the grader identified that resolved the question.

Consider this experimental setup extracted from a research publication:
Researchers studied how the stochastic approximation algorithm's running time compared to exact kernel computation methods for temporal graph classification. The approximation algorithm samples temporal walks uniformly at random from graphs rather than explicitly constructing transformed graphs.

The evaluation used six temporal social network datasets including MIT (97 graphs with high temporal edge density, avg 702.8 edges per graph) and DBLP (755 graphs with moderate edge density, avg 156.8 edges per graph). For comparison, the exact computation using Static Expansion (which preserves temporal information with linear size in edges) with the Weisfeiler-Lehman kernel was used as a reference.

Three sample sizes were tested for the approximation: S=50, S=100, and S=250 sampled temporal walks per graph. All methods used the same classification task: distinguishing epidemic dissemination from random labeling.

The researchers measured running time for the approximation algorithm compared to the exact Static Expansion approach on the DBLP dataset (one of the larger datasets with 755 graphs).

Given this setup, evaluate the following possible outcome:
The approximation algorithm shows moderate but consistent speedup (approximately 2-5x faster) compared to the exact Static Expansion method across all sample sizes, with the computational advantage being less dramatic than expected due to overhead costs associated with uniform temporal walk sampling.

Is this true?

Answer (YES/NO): NO